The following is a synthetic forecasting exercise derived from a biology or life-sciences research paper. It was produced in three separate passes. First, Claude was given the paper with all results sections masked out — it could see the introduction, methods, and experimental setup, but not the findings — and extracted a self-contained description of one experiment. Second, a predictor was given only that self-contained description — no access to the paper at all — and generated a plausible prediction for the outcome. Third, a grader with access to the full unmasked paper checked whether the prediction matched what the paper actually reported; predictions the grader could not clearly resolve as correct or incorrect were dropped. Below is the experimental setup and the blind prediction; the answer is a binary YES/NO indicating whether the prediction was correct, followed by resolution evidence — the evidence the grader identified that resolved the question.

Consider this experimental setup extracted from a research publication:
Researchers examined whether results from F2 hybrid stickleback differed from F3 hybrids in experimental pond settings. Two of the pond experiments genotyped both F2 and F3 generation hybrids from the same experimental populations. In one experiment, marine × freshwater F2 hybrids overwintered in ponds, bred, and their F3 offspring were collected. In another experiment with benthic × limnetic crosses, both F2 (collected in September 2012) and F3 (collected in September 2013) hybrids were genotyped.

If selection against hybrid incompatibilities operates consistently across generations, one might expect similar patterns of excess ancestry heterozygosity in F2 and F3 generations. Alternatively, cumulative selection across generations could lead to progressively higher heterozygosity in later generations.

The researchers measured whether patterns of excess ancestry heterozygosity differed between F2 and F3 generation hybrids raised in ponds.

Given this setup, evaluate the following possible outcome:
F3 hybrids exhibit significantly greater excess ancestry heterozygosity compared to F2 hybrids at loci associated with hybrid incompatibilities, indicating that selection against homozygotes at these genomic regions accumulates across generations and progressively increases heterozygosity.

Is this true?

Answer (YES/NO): NO